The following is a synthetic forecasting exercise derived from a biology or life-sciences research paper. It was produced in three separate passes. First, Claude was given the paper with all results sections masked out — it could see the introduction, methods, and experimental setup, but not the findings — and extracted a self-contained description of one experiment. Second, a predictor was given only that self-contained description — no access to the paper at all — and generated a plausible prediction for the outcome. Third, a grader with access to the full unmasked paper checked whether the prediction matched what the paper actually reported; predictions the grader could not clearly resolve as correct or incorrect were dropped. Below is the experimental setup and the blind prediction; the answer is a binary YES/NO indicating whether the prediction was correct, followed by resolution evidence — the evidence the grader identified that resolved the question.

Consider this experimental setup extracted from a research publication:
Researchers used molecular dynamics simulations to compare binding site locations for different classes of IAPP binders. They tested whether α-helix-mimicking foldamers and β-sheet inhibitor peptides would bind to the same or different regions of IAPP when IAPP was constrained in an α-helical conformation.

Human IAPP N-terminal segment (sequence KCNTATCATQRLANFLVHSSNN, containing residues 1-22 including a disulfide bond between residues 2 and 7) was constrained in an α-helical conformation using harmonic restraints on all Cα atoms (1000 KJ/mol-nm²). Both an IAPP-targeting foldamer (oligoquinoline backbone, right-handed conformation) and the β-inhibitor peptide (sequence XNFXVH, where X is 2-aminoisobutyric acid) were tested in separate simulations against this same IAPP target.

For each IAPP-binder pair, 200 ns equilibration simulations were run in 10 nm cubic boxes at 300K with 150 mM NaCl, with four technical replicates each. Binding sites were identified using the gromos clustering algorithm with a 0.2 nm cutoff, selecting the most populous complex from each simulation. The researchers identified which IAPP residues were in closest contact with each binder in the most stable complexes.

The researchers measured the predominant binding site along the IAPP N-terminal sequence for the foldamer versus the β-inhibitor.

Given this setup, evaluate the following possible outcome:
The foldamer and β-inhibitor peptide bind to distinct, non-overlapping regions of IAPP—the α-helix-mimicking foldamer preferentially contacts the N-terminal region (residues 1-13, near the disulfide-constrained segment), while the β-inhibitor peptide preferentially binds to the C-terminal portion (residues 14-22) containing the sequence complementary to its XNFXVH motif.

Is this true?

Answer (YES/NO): NO